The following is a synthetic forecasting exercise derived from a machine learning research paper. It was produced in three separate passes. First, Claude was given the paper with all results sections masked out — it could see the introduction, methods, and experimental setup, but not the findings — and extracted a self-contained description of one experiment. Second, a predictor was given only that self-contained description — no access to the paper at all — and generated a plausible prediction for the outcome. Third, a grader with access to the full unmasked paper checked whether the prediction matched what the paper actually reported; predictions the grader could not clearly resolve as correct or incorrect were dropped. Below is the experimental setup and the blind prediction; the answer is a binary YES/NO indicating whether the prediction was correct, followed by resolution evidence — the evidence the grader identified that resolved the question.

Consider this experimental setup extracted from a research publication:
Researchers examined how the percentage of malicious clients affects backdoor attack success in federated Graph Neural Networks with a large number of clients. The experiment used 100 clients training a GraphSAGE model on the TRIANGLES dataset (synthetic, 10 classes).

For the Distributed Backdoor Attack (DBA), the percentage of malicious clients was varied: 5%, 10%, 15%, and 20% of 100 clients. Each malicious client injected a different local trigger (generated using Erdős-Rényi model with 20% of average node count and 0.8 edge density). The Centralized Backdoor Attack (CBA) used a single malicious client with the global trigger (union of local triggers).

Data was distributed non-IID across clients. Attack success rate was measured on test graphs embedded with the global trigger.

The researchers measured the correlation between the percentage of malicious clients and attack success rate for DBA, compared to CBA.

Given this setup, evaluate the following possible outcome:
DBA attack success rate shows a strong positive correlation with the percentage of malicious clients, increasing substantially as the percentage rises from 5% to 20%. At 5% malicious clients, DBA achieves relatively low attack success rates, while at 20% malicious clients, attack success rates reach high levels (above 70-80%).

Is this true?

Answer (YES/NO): NO